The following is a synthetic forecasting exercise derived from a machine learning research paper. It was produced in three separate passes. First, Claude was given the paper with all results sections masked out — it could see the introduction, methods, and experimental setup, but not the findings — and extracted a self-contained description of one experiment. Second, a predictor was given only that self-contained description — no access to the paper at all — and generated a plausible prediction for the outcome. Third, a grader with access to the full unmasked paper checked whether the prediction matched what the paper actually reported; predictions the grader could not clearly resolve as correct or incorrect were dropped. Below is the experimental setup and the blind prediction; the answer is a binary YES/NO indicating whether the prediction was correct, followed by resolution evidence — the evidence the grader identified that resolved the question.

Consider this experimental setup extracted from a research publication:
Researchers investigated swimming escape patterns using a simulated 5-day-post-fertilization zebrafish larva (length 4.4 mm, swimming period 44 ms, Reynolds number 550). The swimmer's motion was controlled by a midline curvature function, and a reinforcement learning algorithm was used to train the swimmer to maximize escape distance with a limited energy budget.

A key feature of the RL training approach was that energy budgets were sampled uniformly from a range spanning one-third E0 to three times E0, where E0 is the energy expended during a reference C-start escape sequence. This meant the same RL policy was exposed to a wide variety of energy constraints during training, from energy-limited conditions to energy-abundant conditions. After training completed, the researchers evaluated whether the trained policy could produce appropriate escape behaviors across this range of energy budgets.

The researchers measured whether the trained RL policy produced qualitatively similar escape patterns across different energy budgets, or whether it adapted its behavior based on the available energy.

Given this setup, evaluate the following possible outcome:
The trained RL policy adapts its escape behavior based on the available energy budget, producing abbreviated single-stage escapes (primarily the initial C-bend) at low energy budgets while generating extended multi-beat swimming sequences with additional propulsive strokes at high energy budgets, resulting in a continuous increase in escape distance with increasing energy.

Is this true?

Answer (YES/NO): NO